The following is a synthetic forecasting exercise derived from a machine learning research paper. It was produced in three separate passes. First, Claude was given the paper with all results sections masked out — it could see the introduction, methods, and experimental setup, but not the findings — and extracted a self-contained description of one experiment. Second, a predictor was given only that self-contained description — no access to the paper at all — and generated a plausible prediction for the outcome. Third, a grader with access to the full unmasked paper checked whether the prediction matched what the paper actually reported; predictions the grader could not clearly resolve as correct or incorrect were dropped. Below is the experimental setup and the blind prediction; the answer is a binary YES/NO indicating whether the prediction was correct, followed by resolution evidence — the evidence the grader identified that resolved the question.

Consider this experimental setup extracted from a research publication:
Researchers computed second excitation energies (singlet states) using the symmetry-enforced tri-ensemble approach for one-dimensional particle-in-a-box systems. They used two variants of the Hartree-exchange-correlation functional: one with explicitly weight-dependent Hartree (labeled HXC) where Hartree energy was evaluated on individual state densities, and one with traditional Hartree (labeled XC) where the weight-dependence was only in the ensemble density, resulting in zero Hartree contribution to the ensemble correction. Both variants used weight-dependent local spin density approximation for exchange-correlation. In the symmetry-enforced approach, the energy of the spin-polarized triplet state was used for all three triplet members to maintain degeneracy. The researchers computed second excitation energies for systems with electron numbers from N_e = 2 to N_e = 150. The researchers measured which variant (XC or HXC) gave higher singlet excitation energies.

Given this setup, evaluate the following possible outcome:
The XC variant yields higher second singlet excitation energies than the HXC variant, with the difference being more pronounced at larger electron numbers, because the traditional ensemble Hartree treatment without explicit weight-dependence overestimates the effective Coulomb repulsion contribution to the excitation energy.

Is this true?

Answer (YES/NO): NO